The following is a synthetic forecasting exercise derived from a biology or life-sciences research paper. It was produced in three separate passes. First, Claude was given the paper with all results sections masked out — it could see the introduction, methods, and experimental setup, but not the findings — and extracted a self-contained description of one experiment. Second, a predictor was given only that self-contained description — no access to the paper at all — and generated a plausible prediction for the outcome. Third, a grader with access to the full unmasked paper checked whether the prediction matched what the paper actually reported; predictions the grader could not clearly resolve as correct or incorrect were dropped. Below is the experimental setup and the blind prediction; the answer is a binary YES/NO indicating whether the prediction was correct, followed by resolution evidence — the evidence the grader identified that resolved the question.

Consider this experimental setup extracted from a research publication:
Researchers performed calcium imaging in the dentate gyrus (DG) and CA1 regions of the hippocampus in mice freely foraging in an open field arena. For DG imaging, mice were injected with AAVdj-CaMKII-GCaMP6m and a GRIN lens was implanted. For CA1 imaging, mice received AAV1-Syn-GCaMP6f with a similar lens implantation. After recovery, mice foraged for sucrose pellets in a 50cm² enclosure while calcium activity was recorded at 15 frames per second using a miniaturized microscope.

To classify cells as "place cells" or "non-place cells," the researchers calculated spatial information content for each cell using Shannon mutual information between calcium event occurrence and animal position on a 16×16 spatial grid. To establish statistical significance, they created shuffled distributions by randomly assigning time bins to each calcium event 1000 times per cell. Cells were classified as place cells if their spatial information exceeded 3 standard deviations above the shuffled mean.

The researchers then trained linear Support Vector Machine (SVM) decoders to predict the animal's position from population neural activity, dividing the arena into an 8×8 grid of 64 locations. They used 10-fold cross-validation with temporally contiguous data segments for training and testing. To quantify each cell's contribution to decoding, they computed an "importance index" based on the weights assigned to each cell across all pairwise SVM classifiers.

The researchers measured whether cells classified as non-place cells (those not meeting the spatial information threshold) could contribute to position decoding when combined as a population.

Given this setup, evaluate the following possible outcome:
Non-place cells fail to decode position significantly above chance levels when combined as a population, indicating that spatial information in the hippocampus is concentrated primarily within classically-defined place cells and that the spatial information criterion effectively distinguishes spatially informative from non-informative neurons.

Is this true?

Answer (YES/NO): NO